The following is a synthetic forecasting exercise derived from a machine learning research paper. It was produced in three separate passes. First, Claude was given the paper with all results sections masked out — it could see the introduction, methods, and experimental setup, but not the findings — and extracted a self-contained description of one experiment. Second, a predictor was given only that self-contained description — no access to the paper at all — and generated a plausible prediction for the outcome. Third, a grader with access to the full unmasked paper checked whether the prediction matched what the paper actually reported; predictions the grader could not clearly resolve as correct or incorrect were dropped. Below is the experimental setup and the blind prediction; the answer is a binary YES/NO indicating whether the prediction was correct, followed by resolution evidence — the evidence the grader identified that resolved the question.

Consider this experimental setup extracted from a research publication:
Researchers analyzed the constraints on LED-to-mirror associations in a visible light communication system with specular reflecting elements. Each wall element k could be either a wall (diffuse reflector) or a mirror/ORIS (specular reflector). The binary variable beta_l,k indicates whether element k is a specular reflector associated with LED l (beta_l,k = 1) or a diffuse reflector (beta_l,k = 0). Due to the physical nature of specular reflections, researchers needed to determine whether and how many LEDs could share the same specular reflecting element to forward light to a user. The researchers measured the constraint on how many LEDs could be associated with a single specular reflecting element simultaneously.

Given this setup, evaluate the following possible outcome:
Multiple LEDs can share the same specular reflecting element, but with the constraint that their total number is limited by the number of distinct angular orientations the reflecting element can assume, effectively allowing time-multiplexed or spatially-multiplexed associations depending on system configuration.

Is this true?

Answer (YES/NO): NO